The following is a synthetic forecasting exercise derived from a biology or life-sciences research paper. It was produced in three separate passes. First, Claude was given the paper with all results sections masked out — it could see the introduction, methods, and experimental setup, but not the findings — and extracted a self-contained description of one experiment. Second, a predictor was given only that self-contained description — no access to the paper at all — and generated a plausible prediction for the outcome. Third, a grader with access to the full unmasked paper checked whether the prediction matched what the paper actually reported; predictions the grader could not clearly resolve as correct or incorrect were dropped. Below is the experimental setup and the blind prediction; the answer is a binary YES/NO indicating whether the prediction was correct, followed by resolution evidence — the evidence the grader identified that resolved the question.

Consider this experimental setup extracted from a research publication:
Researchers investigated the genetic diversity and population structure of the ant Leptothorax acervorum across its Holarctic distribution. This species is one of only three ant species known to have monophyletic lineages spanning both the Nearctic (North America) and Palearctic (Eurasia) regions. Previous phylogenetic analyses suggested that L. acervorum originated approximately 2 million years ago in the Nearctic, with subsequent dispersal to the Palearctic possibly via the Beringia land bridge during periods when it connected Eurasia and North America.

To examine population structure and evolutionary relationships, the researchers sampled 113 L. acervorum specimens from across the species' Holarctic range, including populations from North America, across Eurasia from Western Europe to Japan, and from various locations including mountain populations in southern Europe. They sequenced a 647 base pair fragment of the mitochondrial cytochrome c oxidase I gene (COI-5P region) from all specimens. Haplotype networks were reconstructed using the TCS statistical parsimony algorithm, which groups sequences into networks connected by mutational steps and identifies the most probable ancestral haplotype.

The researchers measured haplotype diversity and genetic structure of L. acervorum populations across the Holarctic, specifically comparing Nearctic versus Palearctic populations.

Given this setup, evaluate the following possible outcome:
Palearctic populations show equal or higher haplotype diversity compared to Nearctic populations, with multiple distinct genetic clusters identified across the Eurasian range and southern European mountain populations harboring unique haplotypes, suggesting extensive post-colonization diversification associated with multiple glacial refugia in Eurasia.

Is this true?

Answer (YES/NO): NO